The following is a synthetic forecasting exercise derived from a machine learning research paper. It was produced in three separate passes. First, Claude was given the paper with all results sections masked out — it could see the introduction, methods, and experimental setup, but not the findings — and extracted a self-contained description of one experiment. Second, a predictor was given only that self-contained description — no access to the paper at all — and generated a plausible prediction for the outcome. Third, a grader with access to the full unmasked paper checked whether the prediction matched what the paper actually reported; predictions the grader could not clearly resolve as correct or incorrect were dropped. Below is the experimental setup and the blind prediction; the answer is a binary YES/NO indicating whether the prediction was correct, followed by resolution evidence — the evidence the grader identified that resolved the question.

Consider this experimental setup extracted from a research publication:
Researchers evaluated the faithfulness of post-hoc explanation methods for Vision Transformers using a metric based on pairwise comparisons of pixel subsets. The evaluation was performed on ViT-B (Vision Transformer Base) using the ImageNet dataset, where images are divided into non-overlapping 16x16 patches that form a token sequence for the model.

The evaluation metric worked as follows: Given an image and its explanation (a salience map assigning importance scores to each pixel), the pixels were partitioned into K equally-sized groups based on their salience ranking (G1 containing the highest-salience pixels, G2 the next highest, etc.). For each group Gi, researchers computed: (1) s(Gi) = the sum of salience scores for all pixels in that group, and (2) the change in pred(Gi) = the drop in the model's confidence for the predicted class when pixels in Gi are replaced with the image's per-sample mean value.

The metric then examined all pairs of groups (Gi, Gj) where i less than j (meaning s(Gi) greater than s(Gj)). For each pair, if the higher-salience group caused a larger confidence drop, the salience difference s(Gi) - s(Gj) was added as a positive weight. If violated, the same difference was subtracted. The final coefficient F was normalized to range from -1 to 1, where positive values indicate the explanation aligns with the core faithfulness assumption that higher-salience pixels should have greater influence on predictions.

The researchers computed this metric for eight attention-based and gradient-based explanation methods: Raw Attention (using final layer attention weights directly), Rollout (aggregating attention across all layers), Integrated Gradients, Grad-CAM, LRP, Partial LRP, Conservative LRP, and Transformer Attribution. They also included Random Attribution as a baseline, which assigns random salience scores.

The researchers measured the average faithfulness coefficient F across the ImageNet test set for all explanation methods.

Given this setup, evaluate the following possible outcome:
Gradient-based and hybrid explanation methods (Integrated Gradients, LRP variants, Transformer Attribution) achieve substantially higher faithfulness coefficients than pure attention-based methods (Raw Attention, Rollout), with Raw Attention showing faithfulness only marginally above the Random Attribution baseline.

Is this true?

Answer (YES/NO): NO